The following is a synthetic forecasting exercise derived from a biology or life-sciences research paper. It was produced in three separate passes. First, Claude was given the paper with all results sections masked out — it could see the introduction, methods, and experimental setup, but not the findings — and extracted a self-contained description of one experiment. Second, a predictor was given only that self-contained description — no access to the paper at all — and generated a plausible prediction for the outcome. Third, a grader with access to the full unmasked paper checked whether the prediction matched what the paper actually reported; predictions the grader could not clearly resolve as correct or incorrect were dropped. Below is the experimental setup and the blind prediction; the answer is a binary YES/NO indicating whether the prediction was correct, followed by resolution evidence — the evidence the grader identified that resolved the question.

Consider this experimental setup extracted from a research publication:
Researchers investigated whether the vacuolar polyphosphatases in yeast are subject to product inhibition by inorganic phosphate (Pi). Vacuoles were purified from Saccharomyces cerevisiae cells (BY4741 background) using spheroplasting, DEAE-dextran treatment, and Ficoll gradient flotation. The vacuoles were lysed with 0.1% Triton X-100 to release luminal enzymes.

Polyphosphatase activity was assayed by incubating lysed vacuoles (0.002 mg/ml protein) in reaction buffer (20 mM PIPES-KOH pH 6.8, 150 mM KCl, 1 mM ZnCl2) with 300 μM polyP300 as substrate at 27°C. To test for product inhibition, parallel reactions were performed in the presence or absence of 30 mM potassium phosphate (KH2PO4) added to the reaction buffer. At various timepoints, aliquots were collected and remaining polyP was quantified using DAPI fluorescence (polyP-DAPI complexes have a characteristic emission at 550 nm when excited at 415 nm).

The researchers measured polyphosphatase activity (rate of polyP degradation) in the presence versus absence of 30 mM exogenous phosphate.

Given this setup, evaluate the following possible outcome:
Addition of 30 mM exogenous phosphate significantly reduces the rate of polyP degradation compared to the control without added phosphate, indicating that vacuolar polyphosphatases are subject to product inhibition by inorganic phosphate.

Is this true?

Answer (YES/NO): YES